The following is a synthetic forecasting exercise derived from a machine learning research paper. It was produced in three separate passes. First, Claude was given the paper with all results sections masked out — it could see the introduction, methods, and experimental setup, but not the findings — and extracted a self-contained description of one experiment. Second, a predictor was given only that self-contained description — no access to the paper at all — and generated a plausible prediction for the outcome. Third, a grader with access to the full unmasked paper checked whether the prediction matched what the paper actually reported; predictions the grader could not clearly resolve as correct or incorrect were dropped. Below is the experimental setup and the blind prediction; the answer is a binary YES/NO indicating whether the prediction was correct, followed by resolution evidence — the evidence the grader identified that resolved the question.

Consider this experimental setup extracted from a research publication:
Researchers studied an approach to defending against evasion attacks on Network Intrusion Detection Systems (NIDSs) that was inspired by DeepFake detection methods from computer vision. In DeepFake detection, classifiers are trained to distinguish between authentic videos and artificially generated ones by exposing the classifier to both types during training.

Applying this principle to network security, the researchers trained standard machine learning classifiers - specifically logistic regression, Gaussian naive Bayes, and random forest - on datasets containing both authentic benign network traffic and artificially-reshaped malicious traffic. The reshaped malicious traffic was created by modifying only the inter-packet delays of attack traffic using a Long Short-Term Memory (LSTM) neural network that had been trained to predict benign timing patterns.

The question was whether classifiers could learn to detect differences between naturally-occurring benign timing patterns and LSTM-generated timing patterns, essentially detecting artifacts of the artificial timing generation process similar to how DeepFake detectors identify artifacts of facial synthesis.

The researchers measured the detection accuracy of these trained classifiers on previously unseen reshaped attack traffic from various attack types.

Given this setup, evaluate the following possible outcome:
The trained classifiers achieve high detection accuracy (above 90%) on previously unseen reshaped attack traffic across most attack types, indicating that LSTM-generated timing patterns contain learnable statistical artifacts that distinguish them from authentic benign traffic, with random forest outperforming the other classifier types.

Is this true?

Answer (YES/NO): NO